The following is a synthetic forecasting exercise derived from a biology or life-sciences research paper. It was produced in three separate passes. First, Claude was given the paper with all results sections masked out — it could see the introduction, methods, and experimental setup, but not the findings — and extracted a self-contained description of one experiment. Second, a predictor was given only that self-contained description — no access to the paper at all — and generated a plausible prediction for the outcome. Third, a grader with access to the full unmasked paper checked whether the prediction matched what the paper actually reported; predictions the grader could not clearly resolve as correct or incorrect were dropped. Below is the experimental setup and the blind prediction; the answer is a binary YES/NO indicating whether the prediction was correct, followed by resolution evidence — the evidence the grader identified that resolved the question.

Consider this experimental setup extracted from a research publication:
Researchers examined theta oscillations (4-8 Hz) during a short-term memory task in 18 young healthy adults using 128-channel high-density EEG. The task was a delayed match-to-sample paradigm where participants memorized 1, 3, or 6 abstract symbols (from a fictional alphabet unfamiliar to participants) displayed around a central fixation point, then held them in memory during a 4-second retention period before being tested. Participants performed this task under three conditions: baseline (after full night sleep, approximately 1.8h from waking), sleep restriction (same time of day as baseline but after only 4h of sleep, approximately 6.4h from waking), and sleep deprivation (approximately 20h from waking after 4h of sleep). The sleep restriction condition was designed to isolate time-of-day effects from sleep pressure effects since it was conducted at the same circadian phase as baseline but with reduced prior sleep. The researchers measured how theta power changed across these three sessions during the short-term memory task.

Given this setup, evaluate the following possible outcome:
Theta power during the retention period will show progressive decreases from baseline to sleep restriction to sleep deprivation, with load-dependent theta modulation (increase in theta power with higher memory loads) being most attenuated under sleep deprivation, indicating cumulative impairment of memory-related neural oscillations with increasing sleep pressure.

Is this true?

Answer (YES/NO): NO